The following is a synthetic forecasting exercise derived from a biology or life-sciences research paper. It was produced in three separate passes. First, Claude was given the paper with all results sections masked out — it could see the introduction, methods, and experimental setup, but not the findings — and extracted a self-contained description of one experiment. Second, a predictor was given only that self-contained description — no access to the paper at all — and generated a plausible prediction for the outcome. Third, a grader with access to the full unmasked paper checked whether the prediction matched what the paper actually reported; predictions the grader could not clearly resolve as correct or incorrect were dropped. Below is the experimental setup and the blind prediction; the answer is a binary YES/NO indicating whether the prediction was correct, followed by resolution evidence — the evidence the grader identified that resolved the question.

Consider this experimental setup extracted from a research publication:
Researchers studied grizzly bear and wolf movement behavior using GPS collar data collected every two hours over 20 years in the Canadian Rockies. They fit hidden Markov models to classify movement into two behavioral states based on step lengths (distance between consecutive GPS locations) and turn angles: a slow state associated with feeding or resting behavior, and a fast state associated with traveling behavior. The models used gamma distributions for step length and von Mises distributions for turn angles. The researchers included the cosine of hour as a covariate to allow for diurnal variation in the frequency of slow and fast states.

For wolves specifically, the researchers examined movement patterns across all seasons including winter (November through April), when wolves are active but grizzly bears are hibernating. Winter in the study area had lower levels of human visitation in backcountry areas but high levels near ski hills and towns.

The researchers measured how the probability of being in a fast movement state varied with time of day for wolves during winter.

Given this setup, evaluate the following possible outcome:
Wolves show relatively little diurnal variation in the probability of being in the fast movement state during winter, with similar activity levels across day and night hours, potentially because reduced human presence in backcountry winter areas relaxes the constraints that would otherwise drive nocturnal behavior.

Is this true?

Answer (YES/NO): NO